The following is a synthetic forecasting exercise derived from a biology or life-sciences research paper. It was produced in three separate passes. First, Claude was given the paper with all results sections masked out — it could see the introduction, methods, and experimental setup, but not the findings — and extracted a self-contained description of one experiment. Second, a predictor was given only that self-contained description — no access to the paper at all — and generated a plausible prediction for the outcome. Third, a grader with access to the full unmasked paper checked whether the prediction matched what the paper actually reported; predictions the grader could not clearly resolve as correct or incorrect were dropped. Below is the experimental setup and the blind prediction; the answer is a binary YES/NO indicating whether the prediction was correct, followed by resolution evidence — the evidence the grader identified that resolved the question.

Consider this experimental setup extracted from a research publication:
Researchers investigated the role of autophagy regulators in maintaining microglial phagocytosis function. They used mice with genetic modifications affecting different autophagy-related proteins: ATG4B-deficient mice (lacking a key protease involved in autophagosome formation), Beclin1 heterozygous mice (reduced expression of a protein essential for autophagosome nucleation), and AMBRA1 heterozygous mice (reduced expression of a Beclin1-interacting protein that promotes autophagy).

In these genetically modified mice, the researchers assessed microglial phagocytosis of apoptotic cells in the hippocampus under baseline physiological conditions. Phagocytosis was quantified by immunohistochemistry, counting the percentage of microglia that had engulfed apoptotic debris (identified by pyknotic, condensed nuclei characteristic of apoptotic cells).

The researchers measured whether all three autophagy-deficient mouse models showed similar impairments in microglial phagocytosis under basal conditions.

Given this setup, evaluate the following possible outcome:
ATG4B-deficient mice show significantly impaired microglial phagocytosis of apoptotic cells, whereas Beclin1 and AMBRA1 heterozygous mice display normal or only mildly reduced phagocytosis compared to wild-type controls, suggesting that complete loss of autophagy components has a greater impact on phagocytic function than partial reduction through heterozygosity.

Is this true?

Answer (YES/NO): NO